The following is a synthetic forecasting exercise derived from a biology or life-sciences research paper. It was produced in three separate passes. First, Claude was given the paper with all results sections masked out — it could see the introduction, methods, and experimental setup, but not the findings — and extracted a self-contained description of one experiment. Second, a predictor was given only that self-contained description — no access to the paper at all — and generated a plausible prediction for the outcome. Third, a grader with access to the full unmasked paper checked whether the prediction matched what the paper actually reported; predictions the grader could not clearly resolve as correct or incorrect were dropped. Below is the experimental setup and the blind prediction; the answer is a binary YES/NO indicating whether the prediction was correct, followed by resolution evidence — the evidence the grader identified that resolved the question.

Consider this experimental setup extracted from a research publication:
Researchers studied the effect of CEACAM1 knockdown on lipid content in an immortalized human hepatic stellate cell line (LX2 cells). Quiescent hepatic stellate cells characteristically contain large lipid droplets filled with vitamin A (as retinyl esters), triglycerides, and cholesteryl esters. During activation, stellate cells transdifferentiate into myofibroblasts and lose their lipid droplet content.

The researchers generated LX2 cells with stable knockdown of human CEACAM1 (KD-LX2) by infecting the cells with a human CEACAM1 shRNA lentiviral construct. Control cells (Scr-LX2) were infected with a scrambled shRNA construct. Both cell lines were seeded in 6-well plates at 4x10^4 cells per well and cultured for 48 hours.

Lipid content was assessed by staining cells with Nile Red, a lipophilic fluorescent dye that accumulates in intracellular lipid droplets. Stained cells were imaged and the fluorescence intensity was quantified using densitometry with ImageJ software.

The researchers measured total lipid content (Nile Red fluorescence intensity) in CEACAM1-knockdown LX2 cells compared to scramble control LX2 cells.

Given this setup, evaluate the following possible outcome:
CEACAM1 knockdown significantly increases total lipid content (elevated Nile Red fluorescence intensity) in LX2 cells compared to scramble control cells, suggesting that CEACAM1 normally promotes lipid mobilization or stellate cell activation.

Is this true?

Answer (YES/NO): NO